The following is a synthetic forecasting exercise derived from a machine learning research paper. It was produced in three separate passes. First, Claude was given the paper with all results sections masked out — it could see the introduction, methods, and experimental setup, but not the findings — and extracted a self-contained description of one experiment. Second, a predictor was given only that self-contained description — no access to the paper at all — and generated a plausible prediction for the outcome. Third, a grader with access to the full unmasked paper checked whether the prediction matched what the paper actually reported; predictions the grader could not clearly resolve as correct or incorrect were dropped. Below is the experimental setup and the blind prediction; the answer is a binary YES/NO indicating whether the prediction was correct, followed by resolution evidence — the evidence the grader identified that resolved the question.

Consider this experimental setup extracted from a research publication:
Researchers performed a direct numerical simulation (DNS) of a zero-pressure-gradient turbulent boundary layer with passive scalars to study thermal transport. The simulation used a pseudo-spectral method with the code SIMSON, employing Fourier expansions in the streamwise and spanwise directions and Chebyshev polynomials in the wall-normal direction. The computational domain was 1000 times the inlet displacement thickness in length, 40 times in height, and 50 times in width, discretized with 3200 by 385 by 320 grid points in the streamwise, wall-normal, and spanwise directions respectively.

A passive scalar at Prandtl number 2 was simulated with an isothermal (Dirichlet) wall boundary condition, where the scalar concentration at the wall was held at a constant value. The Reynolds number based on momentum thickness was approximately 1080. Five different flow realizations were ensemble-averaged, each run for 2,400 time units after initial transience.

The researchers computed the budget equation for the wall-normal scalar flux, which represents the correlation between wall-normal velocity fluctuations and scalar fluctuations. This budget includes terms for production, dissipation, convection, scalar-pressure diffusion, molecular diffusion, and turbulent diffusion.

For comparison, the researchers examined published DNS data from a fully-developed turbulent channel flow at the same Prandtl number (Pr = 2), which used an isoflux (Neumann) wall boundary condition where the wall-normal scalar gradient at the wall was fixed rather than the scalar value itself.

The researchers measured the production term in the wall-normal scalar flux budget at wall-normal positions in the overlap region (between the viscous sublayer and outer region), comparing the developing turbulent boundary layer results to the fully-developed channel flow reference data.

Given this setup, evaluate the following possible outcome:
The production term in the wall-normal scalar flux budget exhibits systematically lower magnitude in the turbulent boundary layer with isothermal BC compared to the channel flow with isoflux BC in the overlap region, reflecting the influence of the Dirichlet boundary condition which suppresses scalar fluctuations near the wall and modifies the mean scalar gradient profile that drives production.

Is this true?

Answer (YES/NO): NO